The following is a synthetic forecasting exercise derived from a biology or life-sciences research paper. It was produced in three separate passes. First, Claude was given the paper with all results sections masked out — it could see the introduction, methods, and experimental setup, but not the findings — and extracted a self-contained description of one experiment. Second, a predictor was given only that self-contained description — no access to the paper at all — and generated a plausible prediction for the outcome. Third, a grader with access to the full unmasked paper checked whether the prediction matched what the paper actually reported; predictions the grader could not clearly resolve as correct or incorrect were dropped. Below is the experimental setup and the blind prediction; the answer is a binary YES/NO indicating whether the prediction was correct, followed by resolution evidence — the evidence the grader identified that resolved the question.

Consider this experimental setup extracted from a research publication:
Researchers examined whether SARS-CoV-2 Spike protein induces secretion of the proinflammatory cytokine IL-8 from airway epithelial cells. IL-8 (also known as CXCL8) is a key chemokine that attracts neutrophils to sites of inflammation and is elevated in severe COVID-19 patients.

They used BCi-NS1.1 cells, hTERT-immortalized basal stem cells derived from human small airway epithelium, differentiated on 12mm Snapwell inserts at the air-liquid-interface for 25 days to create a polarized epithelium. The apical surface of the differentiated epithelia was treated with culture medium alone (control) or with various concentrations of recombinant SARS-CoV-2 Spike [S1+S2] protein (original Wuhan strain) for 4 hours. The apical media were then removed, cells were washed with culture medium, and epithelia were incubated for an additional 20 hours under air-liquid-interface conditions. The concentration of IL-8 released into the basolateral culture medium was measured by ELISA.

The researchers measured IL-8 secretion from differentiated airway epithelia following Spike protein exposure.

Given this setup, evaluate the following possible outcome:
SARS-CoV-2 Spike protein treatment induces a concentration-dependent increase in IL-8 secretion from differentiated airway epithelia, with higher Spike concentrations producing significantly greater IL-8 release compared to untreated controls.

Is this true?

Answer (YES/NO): YES